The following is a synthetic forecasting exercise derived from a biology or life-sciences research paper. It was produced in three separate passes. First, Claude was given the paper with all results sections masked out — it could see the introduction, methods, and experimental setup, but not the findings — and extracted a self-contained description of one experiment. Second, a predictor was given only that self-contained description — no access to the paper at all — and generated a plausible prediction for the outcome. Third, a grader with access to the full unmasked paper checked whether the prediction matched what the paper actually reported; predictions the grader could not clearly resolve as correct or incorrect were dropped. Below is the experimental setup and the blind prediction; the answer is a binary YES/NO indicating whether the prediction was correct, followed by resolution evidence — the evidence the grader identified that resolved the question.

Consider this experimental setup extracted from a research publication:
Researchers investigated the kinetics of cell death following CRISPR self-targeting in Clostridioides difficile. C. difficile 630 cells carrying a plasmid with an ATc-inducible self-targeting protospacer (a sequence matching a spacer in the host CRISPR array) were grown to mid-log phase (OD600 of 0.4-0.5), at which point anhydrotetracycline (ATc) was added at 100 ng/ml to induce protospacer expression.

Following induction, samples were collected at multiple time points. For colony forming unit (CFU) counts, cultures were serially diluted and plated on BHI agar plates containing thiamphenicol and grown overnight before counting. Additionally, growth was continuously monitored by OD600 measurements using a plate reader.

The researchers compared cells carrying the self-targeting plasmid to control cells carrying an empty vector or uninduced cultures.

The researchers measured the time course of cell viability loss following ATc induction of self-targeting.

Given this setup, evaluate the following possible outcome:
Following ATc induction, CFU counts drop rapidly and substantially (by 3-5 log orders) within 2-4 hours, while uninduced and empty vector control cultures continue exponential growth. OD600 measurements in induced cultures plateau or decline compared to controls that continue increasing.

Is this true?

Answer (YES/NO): YES